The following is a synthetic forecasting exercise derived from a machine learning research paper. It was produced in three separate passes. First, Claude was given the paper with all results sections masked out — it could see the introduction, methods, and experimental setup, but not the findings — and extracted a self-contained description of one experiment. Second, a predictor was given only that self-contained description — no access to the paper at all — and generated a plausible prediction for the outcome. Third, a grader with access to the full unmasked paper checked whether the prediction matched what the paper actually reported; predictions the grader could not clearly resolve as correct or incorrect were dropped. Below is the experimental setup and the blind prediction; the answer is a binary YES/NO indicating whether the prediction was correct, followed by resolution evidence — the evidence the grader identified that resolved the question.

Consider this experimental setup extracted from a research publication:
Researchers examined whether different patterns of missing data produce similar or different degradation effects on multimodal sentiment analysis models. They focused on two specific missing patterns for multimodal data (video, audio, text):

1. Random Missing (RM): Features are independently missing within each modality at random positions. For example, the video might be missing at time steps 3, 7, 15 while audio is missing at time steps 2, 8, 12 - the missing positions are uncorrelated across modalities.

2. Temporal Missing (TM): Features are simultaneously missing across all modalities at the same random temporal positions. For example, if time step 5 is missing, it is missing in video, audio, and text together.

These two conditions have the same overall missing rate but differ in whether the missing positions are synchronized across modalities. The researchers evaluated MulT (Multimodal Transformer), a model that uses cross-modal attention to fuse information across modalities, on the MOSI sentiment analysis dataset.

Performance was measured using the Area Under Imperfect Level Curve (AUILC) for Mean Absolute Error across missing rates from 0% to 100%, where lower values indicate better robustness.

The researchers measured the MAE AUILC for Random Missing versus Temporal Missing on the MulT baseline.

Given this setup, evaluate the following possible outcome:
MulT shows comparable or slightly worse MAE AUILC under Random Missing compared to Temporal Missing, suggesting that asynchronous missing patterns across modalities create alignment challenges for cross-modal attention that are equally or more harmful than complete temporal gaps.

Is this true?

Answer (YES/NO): NO